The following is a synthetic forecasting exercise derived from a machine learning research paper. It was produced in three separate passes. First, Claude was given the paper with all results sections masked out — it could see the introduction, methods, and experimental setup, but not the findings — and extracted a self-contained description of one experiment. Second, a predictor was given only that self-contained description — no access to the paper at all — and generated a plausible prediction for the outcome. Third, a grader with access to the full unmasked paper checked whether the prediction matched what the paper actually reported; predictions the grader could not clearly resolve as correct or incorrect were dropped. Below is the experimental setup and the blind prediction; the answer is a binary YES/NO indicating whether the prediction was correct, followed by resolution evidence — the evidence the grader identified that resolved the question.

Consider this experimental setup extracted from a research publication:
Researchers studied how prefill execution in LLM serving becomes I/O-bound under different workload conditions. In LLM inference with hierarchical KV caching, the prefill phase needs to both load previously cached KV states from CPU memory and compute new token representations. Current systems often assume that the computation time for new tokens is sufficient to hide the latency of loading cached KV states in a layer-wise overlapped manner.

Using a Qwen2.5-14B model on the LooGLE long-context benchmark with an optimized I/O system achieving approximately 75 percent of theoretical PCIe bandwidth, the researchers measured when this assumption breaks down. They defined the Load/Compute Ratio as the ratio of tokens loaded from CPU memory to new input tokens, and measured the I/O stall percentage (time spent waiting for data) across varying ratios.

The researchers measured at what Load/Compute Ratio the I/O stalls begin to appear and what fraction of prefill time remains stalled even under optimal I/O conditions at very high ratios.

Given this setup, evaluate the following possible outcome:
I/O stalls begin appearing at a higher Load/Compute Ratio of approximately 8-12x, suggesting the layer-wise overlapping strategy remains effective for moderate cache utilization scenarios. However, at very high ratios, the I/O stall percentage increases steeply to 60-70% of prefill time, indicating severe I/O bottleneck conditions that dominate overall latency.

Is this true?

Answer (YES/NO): NO